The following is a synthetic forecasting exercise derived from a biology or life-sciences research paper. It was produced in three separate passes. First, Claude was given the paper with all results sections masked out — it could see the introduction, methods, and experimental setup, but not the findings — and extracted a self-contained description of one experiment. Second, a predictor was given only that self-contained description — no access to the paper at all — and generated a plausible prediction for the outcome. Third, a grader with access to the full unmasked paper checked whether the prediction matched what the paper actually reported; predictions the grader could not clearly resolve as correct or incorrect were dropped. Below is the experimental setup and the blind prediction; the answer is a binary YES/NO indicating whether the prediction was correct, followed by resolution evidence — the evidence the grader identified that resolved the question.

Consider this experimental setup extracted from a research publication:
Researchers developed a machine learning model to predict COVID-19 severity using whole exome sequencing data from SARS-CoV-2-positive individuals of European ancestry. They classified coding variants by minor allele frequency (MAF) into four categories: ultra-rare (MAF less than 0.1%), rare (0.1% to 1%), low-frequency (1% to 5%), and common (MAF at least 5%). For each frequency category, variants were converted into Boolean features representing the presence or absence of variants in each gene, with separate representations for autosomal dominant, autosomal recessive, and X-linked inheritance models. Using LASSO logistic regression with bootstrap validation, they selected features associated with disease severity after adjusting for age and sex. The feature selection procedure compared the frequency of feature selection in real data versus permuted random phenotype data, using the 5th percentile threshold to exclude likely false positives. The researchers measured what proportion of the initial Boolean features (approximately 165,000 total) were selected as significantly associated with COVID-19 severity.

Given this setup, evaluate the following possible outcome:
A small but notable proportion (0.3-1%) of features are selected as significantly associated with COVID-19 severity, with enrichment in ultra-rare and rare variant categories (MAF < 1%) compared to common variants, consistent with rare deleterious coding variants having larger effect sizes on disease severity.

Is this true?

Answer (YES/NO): NO